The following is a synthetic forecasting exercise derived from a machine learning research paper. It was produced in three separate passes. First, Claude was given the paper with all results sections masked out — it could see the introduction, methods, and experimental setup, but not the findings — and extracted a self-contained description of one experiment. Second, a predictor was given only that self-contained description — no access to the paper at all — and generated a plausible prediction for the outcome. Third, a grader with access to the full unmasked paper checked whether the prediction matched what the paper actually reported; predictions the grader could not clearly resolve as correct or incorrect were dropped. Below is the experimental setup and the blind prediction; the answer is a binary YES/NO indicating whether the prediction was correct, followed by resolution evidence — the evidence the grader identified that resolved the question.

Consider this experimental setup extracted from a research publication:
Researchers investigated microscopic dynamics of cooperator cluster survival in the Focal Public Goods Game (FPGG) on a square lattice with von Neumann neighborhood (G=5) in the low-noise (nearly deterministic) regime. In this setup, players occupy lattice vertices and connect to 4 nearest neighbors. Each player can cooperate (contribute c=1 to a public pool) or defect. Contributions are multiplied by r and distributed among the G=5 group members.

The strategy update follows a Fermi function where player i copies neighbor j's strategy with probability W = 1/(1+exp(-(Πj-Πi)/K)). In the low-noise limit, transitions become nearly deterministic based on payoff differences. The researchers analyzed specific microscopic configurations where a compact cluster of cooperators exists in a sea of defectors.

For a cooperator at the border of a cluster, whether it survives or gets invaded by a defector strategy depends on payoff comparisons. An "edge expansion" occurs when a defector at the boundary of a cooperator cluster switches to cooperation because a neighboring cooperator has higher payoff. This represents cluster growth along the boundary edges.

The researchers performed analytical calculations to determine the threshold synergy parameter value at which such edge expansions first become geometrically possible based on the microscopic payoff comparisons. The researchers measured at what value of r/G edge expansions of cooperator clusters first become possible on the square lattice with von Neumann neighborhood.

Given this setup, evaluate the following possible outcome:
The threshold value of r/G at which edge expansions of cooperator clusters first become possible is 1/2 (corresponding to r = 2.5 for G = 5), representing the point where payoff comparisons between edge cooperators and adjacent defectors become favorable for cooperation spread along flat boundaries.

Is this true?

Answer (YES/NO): NO